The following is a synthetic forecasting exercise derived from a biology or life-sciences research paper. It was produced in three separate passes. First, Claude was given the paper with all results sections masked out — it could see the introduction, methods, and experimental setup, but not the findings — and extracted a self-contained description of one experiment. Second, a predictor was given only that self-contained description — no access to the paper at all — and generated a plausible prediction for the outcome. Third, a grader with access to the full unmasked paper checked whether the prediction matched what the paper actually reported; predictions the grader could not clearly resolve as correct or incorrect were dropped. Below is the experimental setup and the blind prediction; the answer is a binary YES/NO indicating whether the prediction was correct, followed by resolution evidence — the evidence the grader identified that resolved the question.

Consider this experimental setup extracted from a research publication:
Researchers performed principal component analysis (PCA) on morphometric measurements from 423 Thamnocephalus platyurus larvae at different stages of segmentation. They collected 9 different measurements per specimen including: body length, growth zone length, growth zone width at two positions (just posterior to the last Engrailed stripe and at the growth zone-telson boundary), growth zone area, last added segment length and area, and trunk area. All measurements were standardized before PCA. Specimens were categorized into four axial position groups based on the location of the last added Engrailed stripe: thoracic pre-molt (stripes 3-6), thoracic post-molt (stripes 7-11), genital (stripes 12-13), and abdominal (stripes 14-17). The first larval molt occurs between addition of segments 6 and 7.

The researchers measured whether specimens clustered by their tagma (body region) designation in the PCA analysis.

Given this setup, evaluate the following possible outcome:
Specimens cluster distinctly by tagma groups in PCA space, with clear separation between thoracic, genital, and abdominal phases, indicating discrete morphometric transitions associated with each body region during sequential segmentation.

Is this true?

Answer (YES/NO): YES